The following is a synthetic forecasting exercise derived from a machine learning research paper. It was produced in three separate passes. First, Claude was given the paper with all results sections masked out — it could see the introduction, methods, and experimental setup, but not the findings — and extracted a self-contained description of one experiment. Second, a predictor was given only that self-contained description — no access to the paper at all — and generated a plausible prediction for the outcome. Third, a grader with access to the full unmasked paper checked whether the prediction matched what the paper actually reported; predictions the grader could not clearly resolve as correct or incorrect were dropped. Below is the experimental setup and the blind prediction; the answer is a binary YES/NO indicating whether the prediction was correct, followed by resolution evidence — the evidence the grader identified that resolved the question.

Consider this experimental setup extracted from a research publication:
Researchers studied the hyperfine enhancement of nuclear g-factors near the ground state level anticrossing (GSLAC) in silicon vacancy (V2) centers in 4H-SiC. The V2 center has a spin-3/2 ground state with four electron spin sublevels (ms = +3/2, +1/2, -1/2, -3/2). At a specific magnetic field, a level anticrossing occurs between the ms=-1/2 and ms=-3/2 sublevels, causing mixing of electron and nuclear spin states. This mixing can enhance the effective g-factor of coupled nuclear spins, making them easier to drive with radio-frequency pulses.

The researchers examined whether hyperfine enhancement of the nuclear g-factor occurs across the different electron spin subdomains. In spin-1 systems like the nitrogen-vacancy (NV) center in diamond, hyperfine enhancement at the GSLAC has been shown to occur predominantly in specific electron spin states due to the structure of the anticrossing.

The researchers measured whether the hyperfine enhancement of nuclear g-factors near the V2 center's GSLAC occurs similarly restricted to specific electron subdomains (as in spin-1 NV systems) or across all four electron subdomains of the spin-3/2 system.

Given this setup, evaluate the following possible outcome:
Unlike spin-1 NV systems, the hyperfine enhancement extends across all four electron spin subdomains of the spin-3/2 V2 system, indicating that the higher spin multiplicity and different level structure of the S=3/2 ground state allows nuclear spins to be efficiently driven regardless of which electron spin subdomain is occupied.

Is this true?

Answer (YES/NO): YES